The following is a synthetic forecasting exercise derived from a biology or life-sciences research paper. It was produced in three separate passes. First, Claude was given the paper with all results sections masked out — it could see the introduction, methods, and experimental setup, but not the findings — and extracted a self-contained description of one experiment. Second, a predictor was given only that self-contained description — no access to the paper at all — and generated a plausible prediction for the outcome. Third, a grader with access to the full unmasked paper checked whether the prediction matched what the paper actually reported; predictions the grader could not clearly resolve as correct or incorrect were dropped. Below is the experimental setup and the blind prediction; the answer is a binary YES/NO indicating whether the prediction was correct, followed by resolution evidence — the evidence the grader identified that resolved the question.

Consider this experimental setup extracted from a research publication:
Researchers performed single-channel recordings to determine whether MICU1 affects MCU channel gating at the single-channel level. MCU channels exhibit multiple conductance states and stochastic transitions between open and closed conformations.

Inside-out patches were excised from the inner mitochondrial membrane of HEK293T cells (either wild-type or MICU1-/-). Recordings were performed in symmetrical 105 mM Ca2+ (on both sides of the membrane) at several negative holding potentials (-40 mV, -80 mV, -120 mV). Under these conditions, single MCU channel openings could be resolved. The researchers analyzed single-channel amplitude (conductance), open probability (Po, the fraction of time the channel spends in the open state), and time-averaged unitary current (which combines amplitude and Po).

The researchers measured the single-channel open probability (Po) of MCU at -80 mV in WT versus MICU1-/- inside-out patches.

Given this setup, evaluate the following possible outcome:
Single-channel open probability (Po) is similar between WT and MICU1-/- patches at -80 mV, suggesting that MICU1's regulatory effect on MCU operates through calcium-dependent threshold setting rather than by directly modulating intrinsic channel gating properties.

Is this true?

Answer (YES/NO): NO